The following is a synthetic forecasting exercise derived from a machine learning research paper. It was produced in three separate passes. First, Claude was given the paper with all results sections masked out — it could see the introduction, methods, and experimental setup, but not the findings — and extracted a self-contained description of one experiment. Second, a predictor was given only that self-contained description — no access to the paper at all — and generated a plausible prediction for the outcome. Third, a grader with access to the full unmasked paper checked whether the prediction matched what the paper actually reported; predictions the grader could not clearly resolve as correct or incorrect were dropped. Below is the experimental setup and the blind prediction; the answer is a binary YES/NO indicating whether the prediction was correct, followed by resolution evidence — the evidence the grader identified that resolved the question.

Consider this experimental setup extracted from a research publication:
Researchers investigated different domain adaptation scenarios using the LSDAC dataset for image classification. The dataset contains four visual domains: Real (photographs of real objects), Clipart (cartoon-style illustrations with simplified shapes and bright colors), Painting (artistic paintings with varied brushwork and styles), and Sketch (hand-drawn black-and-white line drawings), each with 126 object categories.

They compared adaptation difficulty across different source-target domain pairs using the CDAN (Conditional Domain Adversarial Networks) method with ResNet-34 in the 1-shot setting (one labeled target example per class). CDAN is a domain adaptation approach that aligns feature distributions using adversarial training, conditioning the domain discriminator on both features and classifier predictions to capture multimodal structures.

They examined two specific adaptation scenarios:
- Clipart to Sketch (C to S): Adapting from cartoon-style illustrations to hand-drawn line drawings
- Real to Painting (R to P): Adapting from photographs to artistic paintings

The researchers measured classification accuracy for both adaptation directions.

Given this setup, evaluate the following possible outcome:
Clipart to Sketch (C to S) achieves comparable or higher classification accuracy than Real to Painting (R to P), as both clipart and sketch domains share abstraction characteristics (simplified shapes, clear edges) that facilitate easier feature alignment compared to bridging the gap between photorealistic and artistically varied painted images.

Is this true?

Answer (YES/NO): NO